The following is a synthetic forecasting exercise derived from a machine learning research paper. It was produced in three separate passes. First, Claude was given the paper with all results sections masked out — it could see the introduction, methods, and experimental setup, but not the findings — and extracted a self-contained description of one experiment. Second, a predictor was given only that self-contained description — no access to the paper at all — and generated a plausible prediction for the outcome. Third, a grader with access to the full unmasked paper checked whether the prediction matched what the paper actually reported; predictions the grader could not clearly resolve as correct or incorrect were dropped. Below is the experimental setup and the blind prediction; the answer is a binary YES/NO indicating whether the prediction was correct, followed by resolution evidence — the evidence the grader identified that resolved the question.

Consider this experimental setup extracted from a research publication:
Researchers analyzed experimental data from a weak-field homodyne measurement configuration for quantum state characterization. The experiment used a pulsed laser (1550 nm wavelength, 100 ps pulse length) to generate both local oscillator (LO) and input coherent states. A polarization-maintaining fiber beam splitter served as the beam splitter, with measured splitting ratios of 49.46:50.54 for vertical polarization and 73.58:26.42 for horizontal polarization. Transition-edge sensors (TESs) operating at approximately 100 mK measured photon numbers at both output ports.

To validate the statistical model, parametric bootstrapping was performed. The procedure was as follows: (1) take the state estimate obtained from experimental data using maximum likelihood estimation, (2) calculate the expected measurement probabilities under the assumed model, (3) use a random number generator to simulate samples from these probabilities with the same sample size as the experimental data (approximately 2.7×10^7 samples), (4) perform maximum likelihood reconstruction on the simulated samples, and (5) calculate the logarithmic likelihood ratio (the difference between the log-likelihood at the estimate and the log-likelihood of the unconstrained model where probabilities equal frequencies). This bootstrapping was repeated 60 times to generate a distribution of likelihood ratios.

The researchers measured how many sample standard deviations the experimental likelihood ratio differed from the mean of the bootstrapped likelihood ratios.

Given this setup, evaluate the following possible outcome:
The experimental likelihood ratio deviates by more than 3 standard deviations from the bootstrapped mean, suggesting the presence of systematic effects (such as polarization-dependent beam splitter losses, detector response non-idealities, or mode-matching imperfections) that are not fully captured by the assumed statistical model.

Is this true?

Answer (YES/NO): YES